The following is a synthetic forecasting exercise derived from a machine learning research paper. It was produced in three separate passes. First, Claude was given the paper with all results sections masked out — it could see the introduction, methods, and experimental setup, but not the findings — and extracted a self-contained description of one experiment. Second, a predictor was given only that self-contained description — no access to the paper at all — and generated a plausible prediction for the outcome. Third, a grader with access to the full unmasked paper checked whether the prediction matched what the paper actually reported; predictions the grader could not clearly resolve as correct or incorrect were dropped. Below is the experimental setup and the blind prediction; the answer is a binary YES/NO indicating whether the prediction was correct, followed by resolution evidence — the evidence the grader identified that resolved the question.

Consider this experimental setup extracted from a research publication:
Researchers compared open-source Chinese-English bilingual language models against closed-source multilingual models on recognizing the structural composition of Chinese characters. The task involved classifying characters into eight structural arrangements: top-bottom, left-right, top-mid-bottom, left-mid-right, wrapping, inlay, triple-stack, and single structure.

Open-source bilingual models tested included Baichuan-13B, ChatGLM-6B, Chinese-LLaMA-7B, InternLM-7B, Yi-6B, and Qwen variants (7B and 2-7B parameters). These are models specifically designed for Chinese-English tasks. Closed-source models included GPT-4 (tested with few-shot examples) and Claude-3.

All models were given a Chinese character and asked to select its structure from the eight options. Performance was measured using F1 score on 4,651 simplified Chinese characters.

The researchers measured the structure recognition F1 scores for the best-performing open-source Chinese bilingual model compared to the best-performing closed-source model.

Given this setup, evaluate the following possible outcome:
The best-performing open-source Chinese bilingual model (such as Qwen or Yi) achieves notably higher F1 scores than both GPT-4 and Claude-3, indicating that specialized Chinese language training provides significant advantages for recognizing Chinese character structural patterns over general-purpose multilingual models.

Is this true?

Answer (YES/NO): NO